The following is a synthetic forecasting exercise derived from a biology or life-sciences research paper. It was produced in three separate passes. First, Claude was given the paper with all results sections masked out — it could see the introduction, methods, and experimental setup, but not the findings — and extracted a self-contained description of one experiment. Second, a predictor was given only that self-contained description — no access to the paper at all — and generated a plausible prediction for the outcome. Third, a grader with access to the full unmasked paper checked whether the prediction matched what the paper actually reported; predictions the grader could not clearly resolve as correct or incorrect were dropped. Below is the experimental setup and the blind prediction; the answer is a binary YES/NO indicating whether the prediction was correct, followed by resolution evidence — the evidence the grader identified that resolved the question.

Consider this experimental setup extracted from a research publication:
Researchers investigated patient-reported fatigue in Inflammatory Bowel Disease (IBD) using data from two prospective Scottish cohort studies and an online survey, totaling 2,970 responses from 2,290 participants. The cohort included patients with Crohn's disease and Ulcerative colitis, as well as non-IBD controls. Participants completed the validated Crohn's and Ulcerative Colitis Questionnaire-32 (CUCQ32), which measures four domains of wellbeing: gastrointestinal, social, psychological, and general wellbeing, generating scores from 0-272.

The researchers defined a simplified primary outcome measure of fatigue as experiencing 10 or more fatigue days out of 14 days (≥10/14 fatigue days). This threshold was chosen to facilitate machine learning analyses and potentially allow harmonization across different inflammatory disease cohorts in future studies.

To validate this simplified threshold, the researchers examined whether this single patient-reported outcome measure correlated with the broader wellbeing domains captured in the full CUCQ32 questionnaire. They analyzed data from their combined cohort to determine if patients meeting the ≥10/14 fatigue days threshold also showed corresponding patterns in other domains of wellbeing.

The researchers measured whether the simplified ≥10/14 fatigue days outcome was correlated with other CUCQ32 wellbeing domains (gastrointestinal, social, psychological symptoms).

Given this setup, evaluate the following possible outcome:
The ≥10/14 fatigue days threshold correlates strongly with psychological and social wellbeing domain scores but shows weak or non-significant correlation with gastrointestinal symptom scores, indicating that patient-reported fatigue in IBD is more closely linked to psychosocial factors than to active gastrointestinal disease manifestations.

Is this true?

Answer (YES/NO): NO